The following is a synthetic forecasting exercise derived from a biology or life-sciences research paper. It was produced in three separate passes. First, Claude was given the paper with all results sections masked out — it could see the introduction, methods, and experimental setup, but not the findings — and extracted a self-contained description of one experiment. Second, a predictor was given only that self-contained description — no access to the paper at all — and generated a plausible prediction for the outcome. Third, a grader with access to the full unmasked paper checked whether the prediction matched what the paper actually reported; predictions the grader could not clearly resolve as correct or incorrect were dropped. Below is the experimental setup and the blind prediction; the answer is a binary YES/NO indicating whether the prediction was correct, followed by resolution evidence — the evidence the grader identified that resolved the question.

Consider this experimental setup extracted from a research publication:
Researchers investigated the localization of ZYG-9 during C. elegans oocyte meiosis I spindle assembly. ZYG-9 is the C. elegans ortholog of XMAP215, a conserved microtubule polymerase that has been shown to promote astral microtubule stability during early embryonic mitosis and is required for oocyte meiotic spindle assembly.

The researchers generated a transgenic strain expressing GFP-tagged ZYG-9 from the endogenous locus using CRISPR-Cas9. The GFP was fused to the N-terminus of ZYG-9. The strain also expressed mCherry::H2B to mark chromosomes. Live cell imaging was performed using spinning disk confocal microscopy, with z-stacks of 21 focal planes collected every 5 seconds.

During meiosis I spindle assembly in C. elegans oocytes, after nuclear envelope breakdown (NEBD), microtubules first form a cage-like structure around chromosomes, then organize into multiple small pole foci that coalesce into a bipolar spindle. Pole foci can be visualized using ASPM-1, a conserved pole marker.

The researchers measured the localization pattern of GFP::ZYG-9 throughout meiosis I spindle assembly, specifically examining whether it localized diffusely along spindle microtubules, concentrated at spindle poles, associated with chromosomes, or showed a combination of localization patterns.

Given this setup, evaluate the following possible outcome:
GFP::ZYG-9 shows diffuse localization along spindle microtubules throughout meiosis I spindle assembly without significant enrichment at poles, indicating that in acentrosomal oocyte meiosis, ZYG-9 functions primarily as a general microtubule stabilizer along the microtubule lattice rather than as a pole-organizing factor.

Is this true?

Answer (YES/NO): NO